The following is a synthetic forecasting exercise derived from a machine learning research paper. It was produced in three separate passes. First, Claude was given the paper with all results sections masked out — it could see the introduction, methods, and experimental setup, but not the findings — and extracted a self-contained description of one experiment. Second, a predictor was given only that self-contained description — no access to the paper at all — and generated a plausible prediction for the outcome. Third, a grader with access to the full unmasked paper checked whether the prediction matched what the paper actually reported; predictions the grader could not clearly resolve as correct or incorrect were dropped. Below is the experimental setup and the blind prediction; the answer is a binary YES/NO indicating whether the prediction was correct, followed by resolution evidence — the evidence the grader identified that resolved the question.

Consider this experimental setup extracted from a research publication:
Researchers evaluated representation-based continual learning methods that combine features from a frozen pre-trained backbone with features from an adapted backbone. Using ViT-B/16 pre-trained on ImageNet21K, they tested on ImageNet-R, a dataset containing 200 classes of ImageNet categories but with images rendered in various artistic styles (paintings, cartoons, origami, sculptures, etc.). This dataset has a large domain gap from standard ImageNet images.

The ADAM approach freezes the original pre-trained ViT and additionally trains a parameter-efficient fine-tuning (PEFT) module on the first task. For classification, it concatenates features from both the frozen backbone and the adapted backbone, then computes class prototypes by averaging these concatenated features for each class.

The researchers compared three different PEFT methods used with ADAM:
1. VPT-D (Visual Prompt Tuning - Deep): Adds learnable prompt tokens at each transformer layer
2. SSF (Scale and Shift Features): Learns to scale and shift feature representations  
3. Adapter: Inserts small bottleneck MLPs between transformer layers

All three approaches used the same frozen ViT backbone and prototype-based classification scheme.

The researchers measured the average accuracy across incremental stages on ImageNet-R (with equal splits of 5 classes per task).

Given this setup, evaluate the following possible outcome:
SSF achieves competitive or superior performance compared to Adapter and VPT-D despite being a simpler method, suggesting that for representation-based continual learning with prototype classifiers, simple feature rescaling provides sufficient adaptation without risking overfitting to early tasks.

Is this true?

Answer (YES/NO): NO